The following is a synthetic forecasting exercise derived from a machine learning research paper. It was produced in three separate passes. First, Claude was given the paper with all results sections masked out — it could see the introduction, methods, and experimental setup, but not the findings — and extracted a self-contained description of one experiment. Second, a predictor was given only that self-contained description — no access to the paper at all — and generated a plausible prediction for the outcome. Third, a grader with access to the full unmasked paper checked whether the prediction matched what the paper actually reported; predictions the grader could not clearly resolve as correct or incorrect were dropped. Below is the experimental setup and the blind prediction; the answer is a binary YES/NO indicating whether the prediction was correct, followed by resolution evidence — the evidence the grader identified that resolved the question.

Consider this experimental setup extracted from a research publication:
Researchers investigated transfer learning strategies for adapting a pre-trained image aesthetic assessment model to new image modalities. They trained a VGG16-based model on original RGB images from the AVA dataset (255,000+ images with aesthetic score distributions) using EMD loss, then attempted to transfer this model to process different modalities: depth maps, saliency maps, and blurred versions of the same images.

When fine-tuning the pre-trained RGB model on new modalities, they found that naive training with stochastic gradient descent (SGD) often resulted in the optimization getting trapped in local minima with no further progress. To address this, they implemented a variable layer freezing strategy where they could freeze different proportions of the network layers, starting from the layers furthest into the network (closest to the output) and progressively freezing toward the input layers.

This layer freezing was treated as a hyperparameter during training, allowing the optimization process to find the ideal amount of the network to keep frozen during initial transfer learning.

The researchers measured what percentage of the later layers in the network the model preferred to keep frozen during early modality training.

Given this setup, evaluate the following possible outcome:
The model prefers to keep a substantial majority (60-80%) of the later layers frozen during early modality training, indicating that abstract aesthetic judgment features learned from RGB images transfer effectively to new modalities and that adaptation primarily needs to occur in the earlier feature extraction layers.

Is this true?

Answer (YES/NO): NO